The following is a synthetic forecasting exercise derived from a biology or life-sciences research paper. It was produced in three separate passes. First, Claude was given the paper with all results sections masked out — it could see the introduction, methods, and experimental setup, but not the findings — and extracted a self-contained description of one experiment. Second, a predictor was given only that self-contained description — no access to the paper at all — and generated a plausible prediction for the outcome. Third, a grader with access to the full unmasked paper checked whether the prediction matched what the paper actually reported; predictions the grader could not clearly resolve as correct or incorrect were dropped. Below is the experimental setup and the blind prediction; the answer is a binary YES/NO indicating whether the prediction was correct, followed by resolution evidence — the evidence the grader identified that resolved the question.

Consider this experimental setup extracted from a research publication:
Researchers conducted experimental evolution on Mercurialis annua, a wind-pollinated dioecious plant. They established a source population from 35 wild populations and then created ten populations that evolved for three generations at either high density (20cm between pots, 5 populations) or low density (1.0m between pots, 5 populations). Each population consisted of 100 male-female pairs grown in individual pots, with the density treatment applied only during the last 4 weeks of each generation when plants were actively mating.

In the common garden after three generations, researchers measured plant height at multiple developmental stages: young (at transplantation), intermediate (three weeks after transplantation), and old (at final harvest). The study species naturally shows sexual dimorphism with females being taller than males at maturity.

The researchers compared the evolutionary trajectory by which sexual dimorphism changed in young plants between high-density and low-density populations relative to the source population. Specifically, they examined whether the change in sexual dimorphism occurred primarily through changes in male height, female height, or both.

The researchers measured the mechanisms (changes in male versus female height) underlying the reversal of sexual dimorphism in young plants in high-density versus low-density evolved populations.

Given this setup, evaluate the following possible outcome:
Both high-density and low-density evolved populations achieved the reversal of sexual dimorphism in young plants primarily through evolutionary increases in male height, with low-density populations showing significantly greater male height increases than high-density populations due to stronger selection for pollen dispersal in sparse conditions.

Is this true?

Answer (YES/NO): NO